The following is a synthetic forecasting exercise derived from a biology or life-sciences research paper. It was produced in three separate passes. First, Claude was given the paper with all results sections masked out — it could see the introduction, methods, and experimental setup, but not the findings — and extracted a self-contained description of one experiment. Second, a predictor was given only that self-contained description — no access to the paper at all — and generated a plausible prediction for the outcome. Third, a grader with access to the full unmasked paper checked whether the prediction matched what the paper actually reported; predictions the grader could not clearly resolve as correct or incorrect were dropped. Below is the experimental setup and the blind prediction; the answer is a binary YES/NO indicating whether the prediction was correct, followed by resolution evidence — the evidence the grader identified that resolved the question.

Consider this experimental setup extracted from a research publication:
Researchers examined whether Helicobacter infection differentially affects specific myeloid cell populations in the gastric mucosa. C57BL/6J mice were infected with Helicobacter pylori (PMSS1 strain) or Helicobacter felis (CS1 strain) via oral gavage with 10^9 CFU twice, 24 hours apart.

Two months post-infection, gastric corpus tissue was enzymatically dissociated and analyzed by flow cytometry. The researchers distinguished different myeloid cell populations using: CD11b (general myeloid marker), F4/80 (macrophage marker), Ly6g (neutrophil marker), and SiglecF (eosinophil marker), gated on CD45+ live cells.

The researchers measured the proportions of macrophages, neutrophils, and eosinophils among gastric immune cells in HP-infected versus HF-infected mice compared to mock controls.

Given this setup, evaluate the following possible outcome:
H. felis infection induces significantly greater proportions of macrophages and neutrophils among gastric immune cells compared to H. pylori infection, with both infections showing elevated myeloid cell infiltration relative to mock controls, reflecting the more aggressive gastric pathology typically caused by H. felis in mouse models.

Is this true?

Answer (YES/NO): NO